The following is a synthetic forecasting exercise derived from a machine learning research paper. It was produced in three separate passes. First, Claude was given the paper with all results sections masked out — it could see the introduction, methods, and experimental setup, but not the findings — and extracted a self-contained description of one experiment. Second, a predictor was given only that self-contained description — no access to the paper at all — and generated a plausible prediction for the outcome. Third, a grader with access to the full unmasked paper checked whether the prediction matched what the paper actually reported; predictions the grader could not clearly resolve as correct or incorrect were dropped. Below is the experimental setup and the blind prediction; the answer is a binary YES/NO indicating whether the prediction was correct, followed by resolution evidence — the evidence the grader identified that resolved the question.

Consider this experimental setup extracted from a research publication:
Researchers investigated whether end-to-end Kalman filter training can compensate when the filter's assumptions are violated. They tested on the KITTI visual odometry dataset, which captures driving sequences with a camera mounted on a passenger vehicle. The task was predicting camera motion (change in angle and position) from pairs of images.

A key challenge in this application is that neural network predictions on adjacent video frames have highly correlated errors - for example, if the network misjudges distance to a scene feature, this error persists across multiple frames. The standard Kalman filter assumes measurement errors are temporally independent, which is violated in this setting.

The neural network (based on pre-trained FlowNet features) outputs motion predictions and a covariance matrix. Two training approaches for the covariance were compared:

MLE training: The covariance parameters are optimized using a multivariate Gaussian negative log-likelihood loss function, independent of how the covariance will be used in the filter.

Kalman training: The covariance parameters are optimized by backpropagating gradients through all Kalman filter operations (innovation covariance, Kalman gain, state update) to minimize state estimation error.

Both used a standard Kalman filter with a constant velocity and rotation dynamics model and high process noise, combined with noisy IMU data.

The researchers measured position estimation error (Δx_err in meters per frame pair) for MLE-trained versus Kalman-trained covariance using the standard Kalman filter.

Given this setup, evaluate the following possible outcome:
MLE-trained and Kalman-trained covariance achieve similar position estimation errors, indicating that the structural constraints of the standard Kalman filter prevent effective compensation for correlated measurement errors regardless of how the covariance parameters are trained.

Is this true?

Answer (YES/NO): NO